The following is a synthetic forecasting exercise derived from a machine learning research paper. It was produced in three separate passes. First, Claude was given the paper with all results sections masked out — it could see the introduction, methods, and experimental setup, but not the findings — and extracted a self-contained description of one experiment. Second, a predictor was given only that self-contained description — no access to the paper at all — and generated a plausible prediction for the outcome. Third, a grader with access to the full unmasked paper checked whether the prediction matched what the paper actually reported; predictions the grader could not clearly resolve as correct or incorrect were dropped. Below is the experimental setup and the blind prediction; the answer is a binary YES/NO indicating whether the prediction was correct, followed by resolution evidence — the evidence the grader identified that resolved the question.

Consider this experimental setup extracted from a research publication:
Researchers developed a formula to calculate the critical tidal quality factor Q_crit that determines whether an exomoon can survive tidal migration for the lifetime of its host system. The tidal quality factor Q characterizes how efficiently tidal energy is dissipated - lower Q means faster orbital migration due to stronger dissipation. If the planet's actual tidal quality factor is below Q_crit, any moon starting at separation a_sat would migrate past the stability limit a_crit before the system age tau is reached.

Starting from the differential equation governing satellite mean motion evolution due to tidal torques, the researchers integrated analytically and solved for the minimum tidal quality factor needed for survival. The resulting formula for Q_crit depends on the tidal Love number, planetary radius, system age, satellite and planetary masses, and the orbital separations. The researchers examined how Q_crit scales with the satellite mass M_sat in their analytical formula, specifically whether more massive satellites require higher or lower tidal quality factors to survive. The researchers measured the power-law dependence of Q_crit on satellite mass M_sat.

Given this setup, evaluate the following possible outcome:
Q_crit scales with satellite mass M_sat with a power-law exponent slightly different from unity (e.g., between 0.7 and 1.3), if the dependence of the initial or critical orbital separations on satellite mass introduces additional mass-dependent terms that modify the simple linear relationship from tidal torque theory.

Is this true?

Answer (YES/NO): NO